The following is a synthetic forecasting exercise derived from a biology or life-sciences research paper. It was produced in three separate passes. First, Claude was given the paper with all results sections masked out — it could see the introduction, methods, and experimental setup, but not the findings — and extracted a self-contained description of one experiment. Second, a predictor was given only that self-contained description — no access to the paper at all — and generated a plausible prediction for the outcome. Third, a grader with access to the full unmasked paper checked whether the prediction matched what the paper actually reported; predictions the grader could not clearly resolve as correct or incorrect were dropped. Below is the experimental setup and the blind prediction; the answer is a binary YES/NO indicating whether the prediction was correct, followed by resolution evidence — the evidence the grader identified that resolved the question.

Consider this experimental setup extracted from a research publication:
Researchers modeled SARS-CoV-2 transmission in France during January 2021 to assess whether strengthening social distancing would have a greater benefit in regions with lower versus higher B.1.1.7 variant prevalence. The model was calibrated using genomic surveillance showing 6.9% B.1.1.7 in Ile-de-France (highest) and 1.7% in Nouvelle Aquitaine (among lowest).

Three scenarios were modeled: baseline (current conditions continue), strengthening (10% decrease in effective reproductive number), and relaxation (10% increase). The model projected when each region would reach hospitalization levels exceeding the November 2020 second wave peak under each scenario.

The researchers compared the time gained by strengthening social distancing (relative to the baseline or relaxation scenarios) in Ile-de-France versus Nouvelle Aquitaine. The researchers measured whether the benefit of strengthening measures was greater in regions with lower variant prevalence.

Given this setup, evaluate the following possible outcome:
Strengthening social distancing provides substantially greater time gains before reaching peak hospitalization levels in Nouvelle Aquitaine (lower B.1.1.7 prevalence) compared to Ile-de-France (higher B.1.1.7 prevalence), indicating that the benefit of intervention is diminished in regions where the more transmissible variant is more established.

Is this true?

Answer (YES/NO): YES